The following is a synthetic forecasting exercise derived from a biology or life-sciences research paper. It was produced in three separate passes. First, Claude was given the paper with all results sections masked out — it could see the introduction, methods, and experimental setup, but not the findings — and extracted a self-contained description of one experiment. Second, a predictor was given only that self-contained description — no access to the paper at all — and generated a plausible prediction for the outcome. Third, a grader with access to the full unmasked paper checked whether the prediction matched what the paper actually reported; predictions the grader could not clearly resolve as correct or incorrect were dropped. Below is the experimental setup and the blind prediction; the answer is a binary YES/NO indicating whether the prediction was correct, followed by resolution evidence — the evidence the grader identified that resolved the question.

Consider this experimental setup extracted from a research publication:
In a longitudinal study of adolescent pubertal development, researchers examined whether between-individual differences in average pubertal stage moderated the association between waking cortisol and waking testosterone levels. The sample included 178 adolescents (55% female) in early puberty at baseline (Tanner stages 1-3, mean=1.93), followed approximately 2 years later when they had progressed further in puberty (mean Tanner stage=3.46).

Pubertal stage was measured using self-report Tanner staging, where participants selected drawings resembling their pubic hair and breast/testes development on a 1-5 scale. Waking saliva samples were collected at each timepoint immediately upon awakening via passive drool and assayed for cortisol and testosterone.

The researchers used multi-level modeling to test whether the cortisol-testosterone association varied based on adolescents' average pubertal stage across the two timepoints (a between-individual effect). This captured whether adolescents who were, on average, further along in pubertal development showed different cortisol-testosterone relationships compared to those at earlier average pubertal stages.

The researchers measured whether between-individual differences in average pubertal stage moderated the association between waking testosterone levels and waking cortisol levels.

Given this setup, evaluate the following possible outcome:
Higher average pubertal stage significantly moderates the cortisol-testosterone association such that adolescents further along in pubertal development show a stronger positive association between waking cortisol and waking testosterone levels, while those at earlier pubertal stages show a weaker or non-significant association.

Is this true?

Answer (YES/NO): NO